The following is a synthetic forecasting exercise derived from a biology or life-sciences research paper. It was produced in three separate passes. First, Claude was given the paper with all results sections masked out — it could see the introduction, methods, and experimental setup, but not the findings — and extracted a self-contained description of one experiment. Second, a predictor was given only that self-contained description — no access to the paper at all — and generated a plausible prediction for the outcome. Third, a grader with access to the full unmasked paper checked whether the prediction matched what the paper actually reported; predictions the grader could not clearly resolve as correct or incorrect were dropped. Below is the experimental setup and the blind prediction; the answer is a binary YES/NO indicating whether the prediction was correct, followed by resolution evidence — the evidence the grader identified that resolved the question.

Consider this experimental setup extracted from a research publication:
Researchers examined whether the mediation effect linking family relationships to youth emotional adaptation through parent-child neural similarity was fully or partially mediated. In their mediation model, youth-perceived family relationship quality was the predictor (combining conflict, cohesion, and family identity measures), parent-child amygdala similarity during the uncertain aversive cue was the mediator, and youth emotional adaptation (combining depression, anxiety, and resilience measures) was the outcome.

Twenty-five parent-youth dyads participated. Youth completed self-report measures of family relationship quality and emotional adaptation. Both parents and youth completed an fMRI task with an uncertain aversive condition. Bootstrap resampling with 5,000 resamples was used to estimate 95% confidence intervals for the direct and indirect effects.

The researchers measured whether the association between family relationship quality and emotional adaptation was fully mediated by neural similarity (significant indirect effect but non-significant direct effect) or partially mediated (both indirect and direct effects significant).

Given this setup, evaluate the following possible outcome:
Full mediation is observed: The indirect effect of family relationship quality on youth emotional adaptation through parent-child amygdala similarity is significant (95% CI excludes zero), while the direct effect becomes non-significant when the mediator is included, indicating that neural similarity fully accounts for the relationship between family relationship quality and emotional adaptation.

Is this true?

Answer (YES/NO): YES